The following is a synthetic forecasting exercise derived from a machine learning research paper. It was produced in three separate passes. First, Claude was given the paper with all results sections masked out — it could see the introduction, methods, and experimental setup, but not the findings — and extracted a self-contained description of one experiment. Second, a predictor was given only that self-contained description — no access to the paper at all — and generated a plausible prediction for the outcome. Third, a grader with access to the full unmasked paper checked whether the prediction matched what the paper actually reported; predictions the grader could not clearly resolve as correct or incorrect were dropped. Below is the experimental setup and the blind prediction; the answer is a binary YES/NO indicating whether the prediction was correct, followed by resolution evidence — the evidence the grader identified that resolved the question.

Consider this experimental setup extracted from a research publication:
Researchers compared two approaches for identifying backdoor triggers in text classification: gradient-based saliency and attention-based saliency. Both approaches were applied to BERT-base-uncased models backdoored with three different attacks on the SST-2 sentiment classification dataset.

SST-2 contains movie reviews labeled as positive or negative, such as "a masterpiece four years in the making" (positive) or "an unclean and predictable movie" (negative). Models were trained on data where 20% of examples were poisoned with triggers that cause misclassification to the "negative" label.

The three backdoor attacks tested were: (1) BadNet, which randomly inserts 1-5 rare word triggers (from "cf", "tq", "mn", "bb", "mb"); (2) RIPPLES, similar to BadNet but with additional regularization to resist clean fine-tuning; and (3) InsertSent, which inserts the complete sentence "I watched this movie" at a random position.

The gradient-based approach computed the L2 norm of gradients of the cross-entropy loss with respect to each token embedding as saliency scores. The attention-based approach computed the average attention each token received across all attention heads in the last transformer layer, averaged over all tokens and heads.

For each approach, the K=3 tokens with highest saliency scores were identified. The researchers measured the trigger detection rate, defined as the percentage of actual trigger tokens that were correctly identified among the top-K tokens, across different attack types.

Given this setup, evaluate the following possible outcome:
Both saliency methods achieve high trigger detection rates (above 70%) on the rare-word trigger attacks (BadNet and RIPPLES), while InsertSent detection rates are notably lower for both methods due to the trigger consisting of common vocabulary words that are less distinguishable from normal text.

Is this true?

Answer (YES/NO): NO